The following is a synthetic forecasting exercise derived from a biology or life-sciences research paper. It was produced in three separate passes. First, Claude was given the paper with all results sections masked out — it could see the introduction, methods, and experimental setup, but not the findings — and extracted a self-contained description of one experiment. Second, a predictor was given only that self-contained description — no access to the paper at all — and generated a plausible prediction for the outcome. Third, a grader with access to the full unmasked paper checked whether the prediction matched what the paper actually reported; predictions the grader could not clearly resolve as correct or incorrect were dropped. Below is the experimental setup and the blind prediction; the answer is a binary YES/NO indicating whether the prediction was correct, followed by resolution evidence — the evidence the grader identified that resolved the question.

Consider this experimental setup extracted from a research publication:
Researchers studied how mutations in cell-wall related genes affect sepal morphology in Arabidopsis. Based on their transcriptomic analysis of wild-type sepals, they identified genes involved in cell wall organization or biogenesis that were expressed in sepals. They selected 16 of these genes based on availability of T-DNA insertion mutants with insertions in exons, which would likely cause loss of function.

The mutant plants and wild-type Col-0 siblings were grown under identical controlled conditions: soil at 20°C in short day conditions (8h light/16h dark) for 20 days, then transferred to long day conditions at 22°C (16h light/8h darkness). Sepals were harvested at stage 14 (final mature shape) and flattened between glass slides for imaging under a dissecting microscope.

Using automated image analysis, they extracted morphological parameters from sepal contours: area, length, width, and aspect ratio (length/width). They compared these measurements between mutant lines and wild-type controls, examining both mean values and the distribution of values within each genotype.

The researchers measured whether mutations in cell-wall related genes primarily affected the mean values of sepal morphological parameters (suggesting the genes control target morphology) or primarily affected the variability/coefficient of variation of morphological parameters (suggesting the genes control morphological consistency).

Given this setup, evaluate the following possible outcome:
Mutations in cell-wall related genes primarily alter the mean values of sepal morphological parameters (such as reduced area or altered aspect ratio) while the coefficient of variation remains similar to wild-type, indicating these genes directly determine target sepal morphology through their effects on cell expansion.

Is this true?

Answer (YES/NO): NO